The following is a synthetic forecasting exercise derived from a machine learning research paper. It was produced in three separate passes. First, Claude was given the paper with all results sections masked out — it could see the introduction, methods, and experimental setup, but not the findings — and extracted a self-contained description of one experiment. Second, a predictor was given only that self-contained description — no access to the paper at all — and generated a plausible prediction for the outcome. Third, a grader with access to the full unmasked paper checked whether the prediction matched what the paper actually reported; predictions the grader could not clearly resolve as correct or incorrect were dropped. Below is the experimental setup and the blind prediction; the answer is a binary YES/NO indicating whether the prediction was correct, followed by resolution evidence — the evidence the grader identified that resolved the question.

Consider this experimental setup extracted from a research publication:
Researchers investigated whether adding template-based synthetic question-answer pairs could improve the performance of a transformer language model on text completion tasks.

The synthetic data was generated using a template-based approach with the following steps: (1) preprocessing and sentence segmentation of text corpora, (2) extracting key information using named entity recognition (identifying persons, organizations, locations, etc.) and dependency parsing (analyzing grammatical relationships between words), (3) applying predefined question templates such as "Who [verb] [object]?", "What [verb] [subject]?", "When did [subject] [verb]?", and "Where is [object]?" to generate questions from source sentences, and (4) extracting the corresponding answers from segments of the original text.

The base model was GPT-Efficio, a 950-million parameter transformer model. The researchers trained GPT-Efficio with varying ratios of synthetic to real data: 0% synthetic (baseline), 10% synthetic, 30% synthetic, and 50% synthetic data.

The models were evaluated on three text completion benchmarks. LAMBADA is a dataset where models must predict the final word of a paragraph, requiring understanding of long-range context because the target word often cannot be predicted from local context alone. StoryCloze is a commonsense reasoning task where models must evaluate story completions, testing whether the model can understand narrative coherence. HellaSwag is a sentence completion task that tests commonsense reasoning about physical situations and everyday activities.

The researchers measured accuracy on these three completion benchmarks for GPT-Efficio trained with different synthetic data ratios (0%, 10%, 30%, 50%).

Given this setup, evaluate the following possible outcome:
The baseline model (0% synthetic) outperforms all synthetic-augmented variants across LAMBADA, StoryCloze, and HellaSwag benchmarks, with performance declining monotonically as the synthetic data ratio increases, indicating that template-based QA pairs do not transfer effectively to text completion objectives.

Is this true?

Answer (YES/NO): NO